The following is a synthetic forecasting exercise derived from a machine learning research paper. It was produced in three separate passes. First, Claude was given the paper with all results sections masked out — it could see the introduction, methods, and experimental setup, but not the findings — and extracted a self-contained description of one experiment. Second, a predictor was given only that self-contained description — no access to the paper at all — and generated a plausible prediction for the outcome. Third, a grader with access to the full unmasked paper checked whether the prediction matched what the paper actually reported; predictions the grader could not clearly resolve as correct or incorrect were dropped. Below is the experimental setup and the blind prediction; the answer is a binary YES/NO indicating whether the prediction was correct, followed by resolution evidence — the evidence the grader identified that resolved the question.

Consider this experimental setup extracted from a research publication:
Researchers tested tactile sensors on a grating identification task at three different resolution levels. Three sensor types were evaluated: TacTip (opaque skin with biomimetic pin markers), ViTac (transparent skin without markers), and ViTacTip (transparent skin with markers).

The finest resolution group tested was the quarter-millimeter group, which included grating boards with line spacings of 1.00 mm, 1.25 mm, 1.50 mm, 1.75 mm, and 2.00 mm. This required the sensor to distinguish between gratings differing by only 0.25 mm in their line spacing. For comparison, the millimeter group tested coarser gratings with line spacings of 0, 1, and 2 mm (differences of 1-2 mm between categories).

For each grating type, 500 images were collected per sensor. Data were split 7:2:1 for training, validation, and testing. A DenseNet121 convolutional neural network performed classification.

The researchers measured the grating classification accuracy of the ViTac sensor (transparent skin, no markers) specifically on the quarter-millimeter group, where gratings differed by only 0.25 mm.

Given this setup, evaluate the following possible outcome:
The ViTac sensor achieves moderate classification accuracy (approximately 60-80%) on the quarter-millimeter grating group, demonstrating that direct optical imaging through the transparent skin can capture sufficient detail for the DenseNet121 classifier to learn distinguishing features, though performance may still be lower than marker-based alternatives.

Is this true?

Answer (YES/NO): NO